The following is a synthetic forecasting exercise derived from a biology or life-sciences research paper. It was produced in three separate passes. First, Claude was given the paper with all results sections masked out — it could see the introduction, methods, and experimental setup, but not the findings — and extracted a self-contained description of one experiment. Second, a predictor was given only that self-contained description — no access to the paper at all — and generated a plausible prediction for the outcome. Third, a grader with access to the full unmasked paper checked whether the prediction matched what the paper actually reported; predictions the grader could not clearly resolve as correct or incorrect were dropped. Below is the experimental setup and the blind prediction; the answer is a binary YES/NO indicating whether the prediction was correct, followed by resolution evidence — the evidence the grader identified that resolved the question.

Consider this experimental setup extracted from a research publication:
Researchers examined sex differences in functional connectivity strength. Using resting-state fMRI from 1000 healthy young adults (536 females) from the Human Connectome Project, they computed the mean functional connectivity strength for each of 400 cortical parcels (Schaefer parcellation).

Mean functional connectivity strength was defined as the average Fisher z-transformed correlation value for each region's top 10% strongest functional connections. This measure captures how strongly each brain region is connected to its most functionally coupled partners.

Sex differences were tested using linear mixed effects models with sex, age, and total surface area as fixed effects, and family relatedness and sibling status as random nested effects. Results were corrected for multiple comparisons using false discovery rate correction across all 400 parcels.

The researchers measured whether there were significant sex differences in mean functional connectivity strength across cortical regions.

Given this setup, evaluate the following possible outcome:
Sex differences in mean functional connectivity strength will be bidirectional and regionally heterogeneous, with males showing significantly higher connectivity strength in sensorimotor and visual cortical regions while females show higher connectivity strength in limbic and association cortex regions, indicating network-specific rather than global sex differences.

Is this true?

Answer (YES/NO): NO